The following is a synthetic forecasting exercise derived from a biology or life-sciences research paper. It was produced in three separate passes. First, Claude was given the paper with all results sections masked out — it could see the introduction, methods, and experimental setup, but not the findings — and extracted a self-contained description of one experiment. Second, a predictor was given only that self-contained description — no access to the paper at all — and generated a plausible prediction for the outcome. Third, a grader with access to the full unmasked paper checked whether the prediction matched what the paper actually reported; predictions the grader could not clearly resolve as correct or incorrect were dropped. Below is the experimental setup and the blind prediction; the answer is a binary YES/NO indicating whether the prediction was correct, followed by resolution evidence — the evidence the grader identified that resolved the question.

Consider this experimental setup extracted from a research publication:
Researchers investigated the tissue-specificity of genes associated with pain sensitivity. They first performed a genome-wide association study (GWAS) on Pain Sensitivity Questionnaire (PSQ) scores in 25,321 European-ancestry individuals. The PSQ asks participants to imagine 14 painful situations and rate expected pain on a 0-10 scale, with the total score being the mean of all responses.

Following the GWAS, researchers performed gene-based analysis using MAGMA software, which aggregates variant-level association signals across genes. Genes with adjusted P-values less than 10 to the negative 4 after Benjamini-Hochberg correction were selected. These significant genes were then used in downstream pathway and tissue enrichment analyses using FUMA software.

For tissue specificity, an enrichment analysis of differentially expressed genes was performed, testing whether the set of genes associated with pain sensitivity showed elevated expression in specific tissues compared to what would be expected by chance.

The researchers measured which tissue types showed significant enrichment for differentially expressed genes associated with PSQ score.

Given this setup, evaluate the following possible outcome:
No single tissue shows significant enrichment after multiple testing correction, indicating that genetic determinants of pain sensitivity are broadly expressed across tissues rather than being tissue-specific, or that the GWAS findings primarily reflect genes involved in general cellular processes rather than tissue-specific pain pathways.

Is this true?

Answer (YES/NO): NO